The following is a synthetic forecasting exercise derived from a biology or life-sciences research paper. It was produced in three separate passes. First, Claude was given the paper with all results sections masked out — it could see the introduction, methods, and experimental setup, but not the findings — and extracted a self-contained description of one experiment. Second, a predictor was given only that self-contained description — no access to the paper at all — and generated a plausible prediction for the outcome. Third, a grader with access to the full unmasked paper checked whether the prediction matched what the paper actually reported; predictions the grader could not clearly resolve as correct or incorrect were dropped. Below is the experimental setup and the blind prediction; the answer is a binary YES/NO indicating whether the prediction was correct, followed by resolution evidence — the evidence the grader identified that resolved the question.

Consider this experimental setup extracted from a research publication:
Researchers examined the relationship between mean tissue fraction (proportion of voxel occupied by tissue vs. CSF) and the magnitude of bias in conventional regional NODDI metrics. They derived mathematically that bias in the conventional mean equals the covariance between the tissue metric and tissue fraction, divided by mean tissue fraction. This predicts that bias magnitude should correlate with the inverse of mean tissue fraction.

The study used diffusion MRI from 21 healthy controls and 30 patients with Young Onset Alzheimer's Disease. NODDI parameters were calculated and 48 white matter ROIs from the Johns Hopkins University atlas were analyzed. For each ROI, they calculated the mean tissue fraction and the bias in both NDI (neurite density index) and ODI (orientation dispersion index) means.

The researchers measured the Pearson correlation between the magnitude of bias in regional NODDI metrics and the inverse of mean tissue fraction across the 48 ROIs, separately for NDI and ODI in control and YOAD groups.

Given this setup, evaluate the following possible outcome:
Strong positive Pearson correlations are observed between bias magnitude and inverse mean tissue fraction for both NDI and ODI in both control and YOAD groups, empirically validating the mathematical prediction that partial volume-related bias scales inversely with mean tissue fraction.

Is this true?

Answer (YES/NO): YES